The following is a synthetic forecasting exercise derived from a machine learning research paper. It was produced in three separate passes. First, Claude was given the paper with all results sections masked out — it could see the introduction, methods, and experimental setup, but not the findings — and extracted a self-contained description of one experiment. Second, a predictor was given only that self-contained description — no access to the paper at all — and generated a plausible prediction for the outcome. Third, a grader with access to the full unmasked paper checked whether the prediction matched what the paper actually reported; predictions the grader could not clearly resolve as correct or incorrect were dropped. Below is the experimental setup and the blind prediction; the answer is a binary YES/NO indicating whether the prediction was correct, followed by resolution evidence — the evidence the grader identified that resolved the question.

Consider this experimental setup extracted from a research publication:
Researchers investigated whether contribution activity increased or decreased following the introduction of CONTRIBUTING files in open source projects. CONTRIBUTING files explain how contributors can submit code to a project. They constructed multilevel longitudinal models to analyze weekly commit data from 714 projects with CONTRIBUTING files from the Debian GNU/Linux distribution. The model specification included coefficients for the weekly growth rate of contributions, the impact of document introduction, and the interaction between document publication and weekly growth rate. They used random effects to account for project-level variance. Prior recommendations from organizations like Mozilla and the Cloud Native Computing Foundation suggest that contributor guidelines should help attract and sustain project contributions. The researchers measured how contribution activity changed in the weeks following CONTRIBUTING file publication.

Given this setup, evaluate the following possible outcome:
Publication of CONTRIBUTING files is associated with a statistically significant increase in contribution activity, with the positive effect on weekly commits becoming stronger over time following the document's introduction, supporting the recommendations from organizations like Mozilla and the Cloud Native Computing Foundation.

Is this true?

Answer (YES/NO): NO